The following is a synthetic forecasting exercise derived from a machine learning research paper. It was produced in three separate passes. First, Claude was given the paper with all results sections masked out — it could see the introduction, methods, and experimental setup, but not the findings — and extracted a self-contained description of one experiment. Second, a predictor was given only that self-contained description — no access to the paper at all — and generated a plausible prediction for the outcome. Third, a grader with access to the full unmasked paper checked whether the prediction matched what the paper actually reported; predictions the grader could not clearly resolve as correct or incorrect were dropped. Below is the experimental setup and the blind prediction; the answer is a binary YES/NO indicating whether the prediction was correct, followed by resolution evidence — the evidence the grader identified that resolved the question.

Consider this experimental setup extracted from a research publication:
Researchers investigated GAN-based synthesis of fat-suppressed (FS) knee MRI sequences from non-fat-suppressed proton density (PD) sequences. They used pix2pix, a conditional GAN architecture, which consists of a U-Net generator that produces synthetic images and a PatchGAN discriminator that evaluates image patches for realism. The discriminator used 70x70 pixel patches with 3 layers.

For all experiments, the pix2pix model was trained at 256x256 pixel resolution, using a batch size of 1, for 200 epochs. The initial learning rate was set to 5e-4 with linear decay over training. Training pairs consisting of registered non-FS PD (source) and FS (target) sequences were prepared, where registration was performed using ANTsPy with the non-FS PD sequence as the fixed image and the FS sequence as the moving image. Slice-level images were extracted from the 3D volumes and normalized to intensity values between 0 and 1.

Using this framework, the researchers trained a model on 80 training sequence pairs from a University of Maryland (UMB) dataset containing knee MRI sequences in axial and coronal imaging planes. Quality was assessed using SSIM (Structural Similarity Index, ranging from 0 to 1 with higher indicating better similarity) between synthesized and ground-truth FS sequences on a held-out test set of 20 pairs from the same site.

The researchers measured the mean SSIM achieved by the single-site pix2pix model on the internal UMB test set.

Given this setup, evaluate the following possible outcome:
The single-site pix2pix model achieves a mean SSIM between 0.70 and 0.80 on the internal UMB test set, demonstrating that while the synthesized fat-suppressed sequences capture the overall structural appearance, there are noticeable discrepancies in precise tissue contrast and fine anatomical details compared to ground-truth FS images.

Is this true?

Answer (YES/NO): NO